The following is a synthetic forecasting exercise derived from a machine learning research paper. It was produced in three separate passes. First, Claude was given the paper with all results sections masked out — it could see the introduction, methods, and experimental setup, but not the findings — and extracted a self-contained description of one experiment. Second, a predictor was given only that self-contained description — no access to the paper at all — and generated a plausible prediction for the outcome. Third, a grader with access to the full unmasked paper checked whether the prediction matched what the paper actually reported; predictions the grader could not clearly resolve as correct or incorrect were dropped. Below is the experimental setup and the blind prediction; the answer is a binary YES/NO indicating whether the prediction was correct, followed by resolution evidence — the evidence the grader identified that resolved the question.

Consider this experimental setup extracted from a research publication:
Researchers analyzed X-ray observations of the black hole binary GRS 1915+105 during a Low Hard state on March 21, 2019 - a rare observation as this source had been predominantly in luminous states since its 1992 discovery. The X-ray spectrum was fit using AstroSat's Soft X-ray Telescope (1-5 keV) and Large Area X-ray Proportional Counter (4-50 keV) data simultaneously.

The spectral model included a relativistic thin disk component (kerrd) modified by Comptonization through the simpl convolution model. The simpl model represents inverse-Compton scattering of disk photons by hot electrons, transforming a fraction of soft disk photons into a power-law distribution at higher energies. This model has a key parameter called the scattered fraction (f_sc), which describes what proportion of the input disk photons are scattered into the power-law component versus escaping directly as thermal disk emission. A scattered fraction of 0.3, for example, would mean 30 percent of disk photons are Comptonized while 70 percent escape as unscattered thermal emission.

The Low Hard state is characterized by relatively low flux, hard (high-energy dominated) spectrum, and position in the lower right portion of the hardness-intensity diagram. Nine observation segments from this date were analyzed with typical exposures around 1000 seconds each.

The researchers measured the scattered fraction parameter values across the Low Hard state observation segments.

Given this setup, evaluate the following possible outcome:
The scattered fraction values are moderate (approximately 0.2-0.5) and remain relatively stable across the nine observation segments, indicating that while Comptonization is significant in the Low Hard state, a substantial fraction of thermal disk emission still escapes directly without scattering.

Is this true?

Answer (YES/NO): YES